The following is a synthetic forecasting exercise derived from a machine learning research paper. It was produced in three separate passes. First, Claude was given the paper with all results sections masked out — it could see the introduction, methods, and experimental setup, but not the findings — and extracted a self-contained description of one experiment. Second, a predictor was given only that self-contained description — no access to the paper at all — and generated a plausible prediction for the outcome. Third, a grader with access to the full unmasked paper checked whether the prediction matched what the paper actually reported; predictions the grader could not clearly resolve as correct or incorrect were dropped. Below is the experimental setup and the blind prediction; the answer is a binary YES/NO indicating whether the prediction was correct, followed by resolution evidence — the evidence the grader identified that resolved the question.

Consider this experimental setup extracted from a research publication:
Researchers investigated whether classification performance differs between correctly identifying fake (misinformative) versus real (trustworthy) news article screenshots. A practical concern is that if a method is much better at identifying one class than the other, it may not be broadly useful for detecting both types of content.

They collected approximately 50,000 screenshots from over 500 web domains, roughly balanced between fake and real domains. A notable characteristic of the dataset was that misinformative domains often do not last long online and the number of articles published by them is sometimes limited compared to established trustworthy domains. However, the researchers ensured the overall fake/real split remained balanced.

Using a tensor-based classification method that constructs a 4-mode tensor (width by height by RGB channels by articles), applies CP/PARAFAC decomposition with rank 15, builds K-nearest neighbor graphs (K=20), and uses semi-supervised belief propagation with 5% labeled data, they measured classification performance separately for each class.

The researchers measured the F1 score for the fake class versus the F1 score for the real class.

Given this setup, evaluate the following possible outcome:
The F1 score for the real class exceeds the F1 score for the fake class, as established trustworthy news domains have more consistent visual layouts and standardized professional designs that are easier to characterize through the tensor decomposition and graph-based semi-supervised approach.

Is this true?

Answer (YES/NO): YES